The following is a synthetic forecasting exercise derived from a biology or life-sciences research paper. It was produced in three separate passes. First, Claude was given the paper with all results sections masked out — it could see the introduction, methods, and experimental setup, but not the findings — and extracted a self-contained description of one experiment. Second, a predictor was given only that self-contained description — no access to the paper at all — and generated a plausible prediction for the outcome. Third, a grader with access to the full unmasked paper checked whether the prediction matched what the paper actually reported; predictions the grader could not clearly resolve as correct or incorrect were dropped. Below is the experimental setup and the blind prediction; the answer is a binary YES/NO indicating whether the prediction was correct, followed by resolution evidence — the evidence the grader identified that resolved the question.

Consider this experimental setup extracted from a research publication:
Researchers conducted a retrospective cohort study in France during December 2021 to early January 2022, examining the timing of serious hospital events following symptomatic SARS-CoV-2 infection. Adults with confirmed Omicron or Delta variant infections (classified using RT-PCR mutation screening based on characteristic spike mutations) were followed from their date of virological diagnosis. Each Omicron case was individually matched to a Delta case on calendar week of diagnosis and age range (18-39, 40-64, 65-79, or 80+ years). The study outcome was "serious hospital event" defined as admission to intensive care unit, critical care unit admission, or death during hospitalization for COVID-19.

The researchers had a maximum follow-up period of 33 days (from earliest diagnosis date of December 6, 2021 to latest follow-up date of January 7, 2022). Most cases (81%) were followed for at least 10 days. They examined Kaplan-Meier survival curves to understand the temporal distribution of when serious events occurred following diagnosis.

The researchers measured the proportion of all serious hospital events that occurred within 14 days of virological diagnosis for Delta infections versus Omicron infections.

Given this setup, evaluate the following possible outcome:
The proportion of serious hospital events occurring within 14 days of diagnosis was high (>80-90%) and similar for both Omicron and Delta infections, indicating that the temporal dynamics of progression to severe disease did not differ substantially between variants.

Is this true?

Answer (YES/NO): NO